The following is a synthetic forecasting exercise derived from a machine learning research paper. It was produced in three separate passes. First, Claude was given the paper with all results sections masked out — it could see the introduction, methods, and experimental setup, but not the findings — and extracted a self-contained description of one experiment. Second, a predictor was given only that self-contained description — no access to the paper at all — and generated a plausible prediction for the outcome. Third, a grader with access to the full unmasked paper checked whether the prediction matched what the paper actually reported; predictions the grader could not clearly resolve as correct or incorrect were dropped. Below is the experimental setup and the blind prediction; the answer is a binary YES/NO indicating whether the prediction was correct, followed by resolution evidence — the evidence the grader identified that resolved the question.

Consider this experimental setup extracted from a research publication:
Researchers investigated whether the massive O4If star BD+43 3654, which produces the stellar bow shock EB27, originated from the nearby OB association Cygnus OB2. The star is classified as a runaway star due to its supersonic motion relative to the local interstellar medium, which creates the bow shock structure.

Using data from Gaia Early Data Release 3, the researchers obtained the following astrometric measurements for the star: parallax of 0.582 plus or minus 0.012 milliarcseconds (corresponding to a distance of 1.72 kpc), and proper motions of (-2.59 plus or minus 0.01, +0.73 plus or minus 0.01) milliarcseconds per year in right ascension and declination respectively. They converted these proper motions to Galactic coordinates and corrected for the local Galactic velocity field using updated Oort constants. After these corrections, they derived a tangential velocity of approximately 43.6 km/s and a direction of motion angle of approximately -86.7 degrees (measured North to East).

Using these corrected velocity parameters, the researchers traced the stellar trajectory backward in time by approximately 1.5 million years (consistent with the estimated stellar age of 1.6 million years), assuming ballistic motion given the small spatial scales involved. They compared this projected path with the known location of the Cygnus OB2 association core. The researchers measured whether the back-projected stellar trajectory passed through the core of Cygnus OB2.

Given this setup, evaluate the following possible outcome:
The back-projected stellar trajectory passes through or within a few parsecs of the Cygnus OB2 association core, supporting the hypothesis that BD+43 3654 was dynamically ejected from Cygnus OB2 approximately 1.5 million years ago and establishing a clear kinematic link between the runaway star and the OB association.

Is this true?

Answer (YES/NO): YES